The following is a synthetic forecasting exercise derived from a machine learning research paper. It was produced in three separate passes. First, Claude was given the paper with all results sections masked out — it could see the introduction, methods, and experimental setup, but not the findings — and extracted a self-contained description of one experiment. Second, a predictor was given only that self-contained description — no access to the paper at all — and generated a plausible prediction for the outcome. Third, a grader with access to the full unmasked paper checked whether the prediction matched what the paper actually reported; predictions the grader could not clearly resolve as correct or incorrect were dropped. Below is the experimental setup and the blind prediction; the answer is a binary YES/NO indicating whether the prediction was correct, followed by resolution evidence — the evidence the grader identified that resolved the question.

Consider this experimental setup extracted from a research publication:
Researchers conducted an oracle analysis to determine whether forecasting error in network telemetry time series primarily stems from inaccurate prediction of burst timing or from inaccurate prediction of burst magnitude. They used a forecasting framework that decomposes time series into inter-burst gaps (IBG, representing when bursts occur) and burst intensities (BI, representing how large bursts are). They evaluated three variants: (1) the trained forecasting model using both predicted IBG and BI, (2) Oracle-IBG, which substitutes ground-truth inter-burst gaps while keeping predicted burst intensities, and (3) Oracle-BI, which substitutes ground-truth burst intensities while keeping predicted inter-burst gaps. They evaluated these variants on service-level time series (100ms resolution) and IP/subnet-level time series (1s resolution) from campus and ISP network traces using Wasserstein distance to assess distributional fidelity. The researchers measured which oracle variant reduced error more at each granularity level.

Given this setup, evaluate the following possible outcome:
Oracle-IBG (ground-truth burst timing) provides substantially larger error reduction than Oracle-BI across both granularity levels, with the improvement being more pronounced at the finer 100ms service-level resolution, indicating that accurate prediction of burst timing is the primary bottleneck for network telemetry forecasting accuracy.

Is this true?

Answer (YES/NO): NO